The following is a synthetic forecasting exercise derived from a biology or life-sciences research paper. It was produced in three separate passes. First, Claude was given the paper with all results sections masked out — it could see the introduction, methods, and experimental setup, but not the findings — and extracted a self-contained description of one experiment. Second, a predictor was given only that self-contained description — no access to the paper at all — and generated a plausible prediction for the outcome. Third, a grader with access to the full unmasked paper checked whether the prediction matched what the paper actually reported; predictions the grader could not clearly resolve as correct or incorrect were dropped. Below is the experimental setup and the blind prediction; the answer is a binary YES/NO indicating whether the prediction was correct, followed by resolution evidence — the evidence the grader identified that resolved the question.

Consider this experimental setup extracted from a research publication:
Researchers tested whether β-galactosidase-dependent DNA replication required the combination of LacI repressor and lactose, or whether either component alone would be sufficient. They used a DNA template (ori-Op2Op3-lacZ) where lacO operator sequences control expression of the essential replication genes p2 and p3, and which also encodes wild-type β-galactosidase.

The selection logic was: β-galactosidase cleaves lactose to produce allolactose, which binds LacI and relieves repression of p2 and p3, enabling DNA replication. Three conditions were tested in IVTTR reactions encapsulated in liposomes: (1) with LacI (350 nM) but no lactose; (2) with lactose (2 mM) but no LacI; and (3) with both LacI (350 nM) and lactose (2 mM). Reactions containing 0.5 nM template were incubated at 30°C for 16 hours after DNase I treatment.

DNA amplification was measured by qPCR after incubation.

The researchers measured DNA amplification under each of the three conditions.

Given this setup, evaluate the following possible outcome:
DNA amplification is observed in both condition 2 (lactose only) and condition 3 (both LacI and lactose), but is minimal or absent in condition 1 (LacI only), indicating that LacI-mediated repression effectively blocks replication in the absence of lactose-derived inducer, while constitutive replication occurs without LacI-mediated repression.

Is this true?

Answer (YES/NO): YES